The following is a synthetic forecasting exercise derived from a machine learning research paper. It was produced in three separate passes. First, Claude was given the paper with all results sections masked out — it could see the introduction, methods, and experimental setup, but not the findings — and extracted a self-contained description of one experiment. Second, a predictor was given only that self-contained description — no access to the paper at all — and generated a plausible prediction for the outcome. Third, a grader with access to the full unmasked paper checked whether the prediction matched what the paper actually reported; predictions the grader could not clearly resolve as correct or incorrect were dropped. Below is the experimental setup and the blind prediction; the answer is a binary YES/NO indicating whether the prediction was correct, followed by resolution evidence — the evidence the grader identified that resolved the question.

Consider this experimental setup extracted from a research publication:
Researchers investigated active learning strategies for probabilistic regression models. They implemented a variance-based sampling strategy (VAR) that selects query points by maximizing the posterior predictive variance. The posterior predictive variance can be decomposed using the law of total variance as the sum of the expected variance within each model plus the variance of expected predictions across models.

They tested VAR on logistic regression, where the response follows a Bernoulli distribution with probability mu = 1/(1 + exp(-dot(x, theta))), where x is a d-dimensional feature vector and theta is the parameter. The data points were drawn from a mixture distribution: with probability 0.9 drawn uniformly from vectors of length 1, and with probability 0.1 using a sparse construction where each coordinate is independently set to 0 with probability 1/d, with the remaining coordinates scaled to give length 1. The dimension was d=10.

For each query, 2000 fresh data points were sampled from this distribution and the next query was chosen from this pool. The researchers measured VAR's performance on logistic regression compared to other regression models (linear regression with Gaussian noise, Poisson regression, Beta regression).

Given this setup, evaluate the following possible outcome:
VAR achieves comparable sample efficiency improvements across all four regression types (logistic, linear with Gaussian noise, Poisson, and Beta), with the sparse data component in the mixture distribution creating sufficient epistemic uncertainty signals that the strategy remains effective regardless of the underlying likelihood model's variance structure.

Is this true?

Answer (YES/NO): NO